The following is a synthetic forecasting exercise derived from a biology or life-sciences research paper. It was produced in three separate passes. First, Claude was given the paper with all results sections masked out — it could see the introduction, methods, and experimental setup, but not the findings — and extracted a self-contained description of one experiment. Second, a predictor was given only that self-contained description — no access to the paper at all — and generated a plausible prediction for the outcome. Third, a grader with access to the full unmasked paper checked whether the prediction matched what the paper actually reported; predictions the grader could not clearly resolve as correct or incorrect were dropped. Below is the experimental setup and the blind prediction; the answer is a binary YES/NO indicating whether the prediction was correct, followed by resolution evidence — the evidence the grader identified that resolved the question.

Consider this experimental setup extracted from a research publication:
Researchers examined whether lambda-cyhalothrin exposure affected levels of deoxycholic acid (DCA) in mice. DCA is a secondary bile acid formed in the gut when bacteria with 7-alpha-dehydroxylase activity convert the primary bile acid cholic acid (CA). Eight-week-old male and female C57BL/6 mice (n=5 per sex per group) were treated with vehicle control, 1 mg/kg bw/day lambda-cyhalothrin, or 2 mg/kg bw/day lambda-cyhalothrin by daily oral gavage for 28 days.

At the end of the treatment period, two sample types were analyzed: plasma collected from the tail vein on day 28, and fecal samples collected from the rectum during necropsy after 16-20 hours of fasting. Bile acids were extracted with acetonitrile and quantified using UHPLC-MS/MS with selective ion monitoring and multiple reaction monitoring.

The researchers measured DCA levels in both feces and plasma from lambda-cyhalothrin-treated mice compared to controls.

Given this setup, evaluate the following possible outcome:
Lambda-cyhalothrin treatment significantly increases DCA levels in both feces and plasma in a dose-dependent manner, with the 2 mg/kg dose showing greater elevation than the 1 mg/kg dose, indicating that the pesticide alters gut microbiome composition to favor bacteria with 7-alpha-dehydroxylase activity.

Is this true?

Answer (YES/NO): NO